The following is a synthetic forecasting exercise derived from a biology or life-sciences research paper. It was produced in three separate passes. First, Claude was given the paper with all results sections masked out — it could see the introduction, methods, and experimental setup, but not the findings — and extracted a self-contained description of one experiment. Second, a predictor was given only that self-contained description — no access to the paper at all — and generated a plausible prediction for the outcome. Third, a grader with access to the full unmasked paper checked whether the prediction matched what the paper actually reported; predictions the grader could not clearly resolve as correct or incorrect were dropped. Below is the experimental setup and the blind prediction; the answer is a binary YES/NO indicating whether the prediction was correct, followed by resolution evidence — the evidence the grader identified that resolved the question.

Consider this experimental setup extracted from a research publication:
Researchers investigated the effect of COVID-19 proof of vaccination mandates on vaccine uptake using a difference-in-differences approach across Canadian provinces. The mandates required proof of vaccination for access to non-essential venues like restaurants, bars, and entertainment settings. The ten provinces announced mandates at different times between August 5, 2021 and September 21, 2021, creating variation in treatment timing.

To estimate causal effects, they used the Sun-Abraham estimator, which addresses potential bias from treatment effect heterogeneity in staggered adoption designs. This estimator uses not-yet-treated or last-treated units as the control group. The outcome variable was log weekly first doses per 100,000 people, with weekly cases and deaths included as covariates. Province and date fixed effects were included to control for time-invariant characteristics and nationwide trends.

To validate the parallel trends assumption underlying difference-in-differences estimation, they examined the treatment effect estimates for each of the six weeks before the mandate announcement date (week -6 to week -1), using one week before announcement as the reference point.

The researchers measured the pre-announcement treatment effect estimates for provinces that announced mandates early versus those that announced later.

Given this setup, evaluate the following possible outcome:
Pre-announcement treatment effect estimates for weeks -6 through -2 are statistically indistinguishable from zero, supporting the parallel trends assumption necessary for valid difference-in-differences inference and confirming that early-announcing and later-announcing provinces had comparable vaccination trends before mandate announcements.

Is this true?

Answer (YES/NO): YES